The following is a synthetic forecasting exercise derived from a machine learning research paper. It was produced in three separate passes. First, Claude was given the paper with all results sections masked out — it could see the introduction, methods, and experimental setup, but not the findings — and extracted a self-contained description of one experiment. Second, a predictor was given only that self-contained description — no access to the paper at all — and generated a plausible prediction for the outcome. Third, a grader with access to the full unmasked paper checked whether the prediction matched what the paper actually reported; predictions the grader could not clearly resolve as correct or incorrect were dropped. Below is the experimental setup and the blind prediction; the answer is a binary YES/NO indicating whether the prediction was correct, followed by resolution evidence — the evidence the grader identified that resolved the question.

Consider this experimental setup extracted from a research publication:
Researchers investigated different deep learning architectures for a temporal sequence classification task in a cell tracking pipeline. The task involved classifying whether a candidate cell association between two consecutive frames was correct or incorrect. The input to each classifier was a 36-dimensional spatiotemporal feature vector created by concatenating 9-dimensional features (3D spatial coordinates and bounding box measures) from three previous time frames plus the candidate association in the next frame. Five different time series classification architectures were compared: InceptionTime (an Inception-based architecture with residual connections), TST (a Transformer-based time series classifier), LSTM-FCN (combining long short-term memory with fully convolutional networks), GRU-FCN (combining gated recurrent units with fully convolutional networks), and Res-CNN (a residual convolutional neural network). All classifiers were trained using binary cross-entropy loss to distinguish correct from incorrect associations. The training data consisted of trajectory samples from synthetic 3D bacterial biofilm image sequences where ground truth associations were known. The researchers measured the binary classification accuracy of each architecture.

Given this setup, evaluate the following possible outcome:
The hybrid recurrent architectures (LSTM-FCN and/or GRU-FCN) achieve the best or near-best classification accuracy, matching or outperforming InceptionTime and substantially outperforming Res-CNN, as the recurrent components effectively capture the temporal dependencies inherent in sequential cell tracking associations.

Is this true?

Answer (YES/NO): NO